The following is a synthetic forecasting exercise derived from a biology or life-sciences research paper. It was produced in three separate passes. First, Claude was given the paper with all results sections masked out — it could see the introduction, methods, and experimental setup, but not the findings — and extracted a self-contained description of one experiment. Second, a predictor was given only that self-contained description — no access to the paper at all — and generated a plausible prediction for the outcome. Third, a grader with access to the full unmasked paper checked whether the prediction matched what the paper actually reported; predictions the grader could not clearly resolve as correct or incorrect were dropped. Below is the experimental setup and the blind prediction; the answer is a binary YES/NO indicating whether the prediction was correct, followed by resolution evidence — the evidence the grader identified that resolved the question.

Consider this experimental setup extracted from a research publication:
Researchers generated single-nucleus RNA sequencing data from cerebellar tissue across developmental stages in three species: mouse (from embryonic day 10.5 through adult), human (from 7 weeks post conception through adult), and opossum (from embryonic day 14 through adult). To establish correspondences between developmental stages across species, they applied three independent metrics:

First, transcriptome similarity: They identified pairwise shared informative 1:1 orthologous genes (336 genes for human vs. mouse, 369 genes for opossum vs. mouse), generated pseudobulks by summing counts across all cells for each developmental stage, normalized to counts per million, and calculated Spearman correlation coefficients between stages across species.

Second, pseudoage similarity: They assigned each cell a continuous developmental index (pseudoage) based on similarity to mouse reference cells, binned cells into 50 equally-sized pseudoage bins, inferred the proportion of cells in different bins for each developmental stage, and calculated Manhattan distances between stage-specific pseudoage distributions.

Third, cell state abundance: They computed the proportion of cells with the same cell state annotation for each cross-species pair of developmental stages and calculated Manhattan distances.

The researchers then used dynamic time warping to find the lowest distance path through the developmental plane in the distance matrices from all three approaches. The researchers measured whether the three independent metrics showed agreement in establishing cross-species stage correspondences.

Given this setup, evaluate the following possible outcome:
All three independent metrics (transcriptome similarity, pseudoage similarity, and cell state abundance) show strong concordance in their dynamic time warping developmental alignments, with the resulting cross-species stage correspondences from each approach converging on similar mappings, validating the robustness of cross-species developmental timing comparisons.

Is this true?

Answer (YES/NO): YES